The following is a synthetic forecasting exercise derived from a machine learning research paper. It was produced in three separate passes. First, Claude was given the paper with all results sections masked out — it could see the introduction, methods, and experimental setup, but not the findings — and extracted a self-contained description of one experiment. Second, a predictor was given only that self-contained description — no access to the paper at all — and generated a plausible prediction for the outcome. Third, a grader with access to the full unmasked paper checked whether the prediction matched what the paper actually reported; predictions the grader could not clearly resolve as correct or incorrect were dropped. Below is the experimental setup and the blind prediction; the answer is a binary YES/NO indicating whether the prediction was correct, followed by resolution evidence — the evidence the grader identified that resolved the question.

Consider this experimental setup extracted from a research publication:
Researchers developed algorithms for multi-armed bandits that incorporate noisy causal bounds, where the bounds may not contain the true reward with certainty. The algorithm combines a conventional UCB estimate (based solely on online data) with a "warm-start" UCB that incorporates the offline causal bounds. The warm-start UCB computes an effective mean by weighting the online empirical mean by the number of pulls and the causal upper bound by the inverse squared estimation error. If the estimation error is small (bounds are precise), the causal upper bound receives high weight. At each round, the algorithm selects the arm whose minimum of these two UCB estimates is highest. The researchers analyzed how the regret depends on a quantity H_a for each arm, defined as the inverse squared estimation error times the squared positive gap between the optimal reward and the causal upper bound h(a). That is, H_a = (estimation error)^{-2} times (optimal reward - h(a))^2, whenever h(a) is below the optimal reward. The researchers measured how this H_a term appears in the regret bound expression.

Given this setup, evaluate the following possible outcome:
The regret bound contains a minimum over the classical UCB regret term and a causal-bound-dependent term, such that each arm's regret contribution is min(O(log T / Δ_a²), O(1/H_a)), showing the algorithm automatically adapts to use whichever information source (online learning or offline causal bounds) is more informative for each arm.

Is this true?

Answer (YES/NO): NO